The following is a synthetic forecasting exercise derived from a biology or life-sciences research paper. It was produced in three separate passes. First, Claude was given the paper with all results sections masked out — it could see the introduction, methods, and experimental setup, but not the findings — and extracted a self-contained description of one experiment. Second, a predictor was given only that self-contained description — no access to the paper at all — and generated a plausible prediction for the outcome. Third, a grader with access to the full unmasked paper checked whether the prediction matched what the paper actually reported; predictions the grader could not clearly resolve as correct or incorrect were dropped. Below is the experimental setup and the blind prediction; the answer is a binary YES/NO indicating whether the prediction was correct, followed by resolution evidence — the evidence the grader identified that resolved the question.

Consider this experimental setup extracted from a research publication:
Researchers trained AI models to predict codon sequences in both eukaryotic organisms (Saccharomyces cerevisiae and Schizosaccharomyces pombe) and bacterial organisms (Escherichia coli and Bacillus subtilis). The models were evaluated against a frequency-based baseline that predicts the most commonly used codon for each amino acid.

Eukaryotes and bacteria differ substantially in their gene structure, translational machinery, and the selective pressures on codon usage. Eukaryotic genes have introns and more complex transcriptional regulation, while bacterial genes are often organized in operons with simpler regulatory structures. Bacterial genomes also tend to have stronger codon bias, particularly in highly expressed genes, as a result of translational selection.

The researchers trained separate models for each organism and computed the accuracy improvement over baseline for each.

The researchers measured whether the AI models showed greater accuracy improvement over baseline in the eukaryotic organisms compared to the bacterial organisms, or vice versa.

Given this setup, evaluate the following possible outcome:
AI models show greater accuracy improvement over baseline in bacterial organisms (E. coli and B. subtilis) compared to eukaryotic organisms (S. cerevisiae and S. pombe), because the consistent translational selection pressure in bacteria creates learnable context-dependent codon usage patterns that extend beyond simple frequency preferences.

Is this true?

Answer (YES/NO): YES